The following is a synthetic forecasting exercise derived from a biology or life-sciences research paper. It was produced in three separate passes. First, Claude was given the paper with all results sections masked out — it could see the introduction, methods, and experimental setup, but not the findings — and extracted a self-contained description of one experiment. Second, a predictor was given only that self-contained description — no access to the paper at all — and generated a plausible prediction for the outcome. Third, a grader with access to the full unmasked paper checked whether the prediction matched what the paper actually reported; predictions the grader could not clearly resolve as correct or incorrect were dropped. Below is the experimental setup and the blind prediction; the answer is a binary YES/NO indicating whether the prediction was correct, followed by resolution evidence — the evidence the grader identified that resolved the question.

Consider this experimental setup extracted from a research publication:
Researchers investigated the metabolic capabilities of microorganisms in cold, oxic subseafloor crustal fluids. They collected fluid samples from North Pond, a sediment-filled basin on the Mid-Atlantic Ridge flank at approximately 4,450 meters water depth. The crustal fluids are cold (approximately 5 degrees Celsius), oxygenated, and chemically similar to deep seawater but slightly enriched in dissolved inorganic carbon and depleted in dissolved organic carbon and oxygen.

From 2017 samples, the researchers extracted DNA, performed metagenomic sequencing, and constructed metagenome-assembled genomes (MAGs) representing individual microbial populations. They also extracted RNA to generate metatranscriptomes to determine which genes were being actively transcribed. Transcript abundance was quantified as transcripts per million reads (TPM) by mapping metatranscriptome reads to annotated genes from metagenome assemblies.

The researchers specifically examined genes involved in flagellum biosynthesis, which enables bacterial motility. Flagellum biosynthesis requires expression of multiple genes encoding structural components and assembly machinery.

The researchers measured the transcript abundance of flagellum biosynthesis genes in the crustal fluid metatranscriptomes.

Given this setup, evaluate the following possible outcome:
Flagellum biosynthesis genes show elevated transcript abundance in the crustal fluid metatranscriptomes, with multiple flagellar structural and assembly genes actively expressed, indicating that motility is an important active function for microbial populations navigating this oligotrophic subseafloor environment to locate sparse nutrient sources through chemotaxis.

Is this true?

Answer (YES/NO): YES